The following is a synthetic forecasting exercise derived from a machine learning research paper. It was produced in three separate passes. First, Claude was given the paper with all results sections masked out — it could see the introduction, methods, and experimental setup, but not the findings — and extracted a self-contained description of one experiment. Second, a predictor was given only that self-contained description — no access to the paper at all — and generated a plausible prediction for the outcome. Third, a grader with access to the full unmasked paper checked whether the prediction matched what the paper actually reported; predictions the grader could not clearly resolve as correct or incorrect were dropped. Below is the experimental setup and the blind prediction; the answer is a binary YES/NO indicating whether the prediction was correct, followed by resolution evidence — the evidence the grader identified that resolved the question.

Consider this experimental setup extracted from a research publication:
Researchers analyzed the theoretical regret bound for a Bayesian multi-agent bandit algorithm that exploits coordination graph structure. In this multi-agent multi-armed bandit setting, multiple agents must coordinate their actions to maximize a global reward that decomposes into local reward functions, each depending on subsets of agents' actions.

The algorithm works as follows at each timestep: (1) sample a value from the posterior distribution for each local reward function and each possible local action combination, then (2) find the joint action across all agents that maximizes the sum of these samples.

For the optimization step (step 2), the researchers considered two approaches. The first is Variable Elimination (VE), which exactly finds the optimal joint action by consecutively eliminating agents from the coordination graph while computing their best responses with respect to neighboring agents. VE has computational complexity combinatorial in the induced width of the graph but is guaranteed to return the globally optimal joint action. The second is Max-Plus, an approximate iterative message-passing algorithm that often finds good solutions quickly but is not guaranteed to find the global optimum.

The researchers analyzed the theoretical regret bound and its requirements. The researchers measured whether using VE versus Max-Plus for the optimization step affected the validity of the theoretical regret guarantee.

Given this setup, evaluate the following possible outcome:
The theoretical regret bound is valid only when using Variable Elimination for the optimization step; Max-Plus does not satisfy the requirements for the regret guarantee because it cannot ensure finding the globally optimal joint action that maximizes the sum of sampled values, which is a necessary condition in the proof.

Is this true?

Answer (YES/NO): YES